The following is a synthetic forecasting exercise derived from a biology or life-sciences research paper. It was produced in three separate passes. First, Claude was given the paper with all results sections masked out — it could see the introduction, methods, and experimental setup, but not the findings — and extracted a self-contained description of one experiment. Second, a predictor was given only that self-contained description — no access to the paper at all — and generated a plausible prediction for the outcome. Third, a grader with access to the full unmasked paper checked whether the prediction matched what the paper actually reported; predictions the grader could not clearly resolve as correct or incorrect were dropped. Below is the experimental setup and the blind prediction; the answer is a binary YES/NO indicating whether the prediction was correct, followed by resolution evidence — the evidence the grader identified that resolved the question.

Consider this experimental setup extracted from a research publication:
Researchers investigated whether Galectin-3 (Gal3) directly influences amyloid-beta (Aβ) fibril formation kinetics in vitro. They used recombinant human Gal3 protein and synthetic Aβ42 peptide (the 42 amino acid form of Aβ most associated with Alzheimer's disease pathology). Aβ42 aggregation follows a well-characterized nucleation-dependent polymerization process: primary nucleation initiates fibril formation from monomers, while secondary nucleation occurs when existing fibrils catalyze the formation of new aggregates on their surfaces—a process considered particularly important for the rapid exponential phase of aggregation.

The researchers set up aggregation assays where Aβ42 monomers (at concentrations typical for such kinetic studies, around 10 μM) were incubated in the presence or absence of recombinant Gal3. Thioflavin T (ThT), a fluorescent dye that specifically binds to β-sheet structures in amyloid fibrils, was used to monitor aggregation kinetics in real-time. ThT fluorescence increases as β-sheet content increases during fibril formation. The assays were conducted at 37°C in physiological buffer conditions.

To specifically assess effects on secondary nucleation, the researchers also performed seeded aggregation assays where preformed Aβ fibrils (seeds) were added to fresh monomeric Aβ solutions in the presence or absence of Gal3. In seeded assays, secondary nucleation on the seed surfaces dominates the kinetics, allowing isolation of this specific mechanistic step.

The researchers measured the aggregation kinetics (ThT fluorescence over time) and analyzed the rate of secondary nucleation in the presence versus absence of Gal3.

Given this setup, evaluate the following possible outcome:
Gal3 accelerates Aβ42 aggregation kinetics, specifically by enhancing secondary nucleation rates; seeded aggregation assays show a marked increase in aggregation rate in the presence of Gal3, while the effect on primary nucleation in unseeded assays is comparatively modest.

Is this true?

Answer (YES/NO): NO